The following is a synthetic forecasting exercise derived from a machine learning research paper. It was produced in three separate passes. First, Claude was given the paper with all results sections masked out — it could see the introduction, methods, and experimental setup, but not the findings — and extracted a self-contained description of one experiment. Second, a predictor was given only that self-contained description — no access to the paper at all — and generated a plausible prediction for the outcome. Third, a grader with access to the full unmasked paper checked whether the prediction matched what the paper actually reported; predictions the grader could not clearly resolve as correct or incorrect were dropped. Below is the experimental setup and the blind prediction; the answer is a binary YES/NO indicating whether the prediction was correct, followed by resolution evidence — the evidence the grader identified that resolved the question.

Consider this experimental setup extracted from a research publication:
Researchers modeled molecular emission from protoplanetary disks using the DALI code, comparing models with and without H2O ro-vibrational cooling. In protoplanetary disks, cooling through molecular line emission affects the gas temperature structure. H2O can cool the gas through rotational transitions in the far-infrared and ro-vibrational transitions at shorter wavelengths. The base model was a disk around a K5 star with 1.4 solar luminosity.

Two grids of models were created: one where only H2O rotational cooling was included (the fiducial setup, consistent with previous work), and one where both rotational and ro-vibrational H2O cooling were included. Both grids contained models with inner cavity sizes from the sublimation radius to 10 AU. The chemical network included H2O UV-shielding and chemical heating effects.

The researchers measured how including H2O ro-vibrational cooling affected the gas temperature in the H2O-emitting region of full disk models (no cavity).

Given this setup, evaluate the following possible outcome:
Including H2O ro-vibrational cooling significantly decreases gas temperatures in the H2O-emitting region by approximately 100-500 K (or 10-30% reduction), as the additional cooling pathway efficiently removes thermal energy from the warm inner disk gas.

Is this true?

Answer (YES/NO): NO